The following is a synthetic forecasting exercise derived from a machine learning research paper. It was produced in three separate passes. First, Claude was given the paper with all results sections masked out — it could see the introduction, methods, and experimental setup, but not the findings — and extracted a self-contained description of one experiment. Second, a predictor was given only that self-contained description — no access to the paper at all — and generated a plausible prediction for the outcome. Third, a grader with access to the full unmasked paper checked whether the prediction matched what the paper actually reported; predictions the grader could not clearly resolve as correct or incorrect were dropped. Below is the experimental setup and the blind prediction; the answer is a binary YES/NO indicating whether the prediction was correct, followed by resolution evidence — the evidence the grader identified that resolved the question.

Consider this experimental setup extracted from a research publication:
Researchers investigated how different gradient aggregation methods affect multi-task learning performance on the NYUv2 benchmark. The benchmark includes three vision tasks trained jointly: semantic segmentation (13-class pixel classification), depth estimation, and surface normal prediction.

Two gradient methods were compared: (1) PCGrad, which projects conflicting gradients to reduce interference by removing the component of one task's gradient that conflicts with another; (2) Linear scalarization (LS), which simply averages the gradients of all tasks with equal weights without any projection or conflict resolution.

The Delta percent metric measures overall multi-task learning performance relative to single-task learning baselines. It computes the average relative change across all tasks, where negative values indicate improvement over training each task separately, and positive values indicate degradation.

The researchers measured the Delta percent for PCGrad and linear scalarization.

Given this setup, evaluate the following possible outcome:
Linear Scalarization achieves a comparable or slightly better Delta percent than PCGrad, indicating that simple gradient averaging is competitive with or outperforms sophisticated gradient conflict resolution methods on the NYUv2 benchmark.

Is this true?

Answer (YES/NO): NO